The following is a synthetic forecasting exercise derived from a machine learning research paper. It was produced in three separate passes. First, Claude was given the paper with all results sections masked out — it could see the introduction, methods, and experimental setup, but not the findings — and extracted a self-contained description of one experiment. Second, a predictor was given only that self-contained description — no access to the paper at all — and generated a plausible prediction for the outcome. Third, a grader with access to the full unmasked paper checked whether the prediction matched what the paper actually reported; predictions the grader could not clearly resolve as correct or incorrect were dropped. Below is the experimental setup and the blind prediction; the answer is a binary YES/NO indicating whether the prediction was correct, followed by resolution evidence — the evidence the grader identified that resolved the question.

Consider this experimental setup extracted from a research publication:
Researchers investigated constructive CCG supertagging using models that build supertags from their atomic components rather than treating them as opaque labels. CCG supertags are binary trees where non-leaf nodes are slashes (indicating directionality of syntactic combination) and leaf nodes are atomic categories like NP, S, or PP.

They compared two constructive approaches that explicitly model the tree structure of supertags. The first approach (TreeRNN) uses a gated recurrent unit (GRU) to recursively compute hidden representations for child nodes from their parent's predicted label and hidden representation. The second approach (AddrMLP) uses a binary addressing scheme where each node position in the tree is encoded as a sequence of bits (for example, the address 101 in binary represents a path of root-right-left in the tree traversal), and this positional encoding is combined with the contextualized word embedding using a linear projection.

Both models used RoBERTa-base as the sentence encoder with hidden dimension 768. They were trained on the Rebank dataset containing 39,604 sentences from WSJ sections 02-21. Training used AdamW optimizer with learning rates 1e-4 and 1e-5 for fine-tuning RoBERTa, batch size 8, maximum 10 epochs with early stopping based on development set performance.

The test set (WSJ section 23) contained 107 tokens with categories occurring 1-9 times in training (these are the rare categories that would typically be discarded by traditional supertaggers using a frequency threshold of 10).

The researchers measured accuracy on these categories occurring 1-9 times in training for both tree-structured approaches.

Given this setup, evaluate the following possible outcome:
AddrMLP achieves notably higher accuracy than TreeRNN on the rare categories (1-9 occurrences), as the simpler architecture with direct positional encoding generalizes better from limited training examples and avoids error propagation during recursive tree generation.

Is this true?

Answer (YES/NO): YES